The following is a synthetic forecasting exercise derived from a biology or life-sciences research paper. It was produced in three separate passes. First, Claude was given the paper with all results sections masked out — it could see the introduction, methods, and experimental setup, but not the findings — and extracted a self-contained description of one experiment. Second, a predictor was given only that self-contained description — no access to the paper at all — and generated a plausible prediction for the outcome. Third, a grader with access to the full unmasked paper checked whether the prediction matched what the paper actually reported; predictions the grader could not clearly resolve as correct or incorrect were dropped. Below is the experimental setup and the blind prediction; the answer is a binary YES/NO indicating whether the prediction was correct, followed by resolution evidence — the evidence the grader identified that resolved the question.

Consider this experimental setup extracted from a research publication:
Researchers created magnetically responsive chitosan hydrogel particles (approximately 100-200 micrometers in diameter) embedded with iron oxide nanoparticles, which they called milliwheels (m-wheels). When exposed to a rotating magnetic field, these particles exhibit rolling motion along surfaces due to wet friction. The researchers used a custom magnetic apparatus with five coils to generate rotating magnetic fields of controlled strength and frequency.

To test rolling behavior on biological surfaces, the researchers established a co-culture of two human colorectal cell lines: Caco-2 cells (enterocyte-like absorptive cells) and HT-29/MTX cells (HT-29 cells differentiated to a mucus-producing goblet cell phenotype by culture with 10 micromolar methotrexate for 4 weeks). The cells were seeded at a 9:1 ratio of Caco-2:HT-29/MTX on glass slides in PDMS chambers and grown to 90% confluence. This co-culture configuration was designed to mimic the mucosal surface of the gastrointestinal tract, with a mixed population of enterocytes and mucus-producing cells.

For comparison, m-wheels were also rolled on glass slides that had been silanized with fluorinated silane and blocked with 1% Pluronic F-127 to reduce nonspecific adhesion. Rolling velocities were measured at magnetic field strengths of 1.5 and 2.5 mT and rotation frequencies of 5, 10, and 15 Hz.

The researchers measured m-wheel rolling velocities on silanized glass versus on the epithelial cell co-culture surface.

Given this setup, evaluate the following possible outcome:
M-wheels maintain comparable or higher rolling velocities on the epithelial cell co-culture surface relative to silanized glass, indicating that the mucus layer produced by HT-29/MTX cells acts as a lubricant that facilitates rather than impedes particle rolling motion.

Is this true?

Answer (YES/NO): NO